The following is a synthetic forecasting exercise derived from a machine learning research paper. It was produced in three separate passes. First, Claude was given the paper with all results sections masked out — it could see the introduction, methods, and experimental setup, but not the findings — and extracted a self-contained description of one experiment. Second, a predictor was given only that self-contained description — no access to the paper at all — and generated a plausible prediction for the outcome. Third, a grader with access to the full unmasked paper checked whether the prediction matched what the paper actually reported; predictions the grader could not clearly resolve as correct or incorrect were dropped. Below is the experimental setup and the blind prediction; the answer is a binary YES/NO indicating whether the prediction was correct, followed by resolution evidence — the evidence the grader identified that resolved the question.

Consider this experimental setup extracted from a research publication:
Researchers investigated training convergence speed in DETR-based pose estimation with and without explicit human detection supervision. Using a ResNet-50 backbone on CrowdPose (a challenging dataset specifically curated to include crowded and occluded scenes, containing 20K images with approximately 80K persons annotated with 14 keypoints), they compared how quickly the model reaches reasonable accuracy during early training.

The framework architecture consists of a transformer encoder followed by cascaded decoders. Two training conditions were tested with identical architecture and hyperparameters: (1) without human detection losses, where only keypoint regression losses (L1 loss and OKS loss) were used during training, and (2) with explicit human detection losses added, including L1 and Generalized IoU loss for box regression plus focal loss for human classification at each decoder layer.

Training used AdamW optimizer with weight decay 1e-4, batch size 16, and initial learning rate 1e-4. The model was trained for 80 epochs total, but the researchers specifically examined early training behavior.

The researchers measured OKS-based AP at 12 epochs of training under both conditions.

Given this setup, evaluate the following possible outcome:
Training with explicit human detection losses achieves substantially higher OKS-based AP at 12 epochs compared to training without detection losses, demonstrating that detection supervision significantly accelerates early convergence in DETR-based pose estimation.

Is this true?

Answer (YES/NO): YES